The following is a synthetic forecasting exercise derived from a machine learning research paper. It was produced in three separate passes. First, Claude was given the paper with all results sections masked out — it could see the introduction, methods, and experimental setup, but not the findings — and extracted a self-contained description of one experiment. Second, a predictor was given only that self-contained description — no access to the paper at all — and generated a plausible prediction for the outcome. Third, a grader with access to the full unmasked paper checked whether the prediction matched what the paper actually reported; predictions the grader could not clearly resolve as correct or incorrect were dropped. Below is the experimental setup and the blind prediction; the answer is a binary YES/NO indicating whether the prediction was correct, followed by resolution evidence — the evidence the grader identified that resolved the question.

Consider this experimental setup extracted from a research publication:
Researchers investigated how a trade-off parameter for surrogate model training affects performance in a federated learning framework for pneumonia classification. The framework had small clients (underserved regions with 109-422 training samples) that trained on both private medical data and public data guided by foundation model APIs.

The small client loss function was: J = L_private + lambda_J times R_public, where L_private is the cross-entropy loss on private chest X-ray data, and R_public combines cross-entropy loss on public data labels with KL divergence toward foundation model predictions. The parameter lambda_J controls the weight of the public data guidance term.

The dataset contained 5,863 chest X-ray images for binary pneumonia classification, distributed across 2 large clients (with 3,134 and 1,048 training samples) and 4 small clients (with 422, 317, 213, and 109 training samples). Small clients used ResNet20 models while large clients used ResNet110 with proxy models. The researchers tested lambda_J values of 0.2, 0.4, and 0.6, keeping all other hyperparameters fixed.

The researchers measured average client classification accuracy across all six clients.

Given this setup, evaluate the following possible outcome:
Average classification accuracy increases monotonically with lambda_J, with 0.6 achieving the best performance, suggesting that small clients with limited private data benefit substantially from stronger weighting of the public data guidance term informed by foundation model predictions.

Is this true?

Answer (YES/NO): NO